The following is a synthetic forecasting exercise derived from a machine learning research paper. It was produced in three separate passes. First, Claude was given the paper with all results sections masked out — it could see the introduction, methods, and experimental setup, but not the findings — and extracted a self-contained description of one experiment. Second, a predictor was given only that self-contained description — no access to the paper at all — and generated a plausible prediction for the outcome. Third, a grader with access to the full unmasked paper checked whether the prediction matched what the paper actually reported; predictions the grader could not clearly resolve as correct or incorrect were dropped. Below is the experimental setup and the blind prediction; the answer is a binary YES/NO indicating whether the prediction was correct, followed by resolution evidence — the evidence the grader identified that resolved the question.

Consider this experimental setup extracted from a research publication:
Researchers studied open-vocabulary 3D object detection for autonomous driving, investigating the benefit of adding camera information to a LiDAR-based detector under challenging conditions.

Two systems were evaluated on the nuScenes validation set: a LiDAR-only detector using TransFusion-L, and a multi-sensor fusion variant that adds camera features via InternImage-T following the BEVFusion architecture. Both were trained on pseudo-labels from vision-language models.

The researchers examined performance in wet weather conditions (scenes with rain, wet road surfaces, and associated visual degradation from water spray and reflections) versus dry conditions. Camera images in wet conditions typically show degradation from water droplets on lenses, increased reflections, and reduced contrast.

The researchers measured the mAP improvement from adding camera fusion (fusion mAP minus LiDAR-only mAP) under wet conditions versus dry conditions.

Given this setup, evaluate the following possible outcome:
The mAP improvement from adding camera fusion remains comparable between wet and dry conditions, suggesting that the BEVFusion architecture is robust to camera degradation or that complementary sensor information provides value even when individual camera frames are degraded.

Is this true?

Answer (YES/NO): NO